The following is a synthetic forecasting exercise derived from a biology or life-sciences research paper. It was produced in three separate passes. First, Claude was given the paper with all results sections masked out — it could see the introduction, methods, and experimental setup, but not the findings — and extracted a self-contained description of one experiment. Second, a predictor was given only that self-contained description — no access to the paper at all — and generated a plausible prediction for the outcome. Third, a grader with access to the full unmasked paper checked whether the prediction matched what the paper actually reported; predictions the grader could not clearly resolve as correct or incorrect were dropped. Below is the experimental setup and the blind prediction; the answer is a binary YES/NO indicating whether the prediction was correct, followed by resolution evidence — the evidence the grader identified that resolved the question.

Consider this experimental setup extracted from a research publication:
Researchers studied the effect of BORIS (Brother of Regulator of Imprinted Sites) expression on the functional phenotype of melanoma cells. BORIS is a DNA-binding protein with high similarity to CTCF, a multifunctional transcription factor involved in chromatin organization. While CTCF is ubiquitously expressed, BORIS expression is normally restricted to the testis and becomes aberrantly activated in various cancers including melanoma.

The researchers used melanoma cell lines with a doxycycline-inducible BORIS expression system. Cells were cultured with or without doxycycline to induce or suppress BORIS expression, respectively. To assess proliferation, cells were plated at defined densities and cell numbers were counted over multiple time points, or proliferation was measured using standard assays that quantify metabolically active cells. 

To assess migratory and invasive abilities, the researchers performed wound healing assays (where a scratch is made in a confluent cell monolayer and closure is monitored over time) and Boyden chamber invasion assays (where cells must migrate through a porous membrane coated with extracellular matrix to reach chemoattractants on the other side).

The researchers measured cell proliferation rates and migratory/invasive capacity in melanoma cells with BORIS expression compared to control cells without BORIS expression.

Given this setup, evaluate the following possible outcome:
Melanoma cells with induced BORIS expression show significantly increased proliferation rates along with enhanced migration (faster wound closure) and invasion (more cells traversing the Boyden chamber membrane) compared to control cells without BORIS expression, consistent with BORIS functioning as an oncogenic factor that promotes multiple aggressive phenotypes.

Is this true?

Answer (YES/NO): NO